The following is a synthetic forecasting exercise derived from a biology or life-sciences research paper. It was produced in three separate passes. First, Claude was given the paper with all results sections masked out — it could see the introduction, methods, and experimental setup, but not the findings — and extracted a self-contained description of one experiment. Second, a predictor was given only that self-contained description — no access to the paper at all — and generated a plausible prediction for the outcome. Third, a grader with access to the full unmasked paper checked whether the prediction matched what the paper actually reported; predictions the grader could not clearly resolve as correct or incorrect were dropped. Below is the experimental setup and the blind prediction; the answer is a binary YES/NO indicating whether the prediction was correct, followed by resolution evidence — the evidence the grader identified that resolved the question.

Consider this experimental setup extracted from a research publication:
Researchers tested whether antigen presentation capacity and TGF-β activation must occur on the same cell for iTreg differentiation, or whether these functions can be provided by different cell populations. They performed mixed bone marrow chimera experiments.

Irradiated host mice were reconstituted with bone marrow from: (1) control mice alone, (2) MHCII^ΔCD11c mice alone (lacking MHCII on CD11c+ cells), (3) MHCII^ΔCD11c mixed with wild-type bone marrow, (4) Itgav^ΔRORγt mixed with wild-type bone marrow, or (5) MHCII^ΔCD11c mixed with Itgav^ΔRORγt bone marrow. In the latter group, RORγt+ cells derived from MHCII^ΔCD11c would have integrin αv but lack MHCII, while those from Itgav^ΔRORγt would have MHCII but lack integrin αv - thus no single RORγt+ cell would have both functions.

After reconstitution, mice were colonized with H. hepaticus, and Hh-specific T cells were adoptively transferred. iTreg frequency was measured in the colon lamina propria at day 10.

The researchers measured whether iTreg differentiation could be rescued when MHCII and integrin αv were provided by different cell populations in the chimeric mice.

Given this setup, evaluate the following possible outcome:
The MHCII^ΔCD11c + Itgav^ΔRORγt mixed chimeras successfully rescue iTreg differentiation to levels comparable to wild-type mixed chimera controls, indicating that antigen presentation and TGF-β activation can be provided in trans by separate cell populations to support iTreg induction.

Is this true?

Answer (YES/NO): NO